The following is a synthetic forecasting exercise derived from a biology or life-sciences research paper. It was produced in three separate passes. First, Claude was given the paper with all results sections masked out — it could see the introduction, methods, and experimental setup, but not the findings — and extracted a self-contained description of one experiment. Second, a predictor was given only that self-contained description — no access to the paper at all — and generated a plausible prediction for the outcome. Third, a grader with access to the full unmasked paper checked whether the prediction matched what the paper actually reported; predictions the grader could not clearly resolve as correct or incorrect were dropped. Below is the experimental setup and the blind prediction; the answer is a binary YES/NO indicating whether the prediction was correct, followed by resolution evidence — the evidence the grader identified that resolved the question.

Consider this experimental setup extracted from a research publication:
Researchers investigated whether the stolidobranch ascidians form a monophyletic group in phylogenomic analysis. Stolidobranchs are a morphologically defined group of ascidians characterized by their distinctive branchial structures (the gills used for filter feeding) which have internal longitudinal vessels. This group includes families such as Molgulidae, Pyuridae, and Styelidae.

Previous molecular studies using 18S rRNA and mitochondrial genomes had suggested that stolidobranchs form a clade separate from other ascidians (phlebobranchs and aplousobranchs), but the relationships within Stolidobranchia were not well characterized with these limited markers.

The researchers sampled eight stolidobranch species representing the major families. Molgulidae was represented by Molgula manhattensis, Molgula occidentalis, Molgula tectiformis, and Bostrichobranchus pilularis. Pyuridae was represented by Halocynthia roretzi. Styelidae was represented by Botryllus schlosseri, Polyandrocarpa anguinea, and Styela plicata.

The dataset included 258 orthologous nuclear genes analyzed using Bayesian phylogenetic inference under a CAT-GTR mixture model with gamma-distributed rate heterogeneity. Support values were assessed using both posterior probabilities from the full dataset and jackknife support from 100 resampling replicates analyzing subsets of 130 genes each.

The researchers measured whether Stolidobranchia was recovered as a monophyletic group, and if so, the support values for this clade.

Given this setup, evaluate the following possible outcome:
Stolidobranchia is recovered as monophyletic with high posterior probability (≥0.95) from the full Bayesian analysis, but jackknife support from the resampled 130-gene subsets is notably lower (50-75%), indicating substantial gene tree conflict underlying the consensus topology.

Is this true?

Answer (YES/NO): NO